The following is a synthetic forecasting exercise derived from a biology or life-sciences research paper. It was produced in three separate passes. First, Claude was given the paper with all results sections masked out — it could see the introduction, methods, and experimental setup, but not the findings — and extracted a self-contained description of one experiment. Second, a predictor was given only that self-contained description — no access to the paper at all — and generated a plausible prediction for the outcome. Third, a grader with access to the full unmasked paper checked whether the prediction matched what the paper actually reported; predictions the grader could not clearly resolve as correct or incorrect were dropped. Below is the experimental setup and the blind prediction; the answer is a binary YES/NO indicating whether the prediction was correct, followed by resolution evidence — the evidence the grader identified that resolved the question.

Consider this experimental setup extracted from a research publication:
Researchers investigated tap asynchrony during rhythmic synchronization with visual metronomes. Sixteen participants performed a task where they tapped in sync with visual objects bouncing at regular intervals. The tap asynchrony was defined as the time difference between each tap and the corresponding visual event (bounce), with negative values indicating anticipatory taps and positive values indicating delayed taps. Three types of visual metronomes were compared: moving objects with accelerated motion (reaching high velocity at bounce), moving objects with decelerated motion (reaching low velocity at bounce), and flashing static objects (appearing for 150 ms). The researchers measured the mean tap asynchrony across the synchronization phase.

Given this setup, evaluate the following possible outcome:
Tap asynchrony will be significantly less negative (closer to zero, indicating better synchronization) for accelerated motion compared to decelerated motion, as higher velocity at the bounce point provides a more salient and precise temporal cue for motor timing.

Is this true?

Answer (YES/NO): YES